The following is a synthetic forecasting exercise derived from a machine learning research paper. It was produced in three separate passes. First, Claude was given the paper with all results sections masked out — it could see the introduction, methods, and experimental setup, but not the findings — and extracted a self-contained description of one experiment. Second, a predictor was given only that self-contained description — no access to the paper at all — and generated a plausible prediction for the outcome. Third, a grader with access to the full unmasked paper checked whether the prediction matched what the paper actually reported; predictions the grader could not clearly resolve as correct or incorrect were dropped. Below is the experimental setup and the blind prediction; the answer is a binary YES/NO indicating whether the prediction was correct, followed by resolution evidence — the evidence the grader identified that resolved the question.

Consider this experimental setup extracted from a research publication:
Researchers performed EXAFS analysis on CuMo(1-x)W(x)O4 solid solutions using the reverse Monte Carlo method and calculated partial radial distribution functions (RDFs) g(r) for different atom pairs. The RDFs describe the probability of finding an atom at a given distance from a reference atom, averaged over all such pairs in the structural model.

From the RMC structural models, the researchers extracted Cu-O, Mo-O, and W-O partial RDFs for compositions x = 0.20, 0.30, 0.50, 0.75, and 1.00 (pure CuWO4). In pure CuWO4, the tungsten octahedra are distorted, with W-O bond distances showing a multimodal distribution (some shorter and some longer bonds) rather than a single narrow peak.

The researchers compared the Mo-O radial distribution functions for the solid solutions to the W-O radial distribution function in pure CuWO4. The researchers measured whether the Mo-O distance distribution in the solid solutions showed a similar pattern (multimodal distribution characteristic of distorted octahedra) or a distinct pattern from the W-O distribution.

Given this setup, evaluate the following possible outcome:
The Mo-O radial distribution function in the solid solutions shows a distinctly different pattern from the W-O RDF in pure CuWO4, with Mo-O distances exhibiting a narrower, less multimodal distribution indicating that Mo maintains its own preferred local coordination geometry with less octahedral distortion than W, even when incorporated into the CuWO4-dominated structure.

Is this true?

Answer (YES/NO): NO